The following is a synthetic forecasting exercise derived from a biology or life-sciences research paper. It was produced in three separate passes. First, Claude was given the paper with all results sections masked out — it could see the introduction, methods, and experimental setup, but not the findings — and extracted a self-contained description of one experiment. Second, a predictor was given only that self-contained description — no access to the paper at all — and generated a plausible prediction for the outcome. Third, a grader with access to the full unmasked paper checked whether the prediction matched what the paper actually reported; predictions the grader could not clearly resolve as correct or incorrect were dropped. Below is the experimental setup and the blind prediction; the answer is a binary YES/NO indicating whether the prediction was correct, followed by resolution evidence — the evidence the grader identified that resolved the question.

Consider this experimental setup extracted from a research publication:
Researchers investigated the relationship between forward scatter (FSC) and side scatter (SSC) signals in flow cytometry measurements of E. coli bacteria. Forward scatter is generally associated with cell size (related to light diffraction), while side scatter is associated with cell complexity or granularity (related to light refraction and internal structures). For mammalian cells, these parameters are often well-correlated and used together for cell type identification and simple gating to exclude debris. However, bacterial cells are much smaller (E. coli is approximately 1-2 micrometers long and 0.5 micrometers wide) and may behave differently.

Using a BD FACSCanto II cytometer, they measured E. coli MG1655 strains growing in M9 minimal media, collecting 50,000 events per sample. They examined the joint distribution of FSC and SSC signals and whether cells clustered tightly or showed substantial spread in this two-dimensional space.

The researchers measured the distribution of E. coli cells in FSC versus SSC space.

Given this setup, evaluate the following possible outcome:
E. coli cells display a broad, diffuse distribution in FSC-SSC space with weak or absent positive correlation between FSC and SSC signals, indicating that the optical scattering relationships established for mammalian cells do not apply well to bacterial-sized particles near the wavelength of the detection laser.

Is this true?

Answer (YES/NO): NO